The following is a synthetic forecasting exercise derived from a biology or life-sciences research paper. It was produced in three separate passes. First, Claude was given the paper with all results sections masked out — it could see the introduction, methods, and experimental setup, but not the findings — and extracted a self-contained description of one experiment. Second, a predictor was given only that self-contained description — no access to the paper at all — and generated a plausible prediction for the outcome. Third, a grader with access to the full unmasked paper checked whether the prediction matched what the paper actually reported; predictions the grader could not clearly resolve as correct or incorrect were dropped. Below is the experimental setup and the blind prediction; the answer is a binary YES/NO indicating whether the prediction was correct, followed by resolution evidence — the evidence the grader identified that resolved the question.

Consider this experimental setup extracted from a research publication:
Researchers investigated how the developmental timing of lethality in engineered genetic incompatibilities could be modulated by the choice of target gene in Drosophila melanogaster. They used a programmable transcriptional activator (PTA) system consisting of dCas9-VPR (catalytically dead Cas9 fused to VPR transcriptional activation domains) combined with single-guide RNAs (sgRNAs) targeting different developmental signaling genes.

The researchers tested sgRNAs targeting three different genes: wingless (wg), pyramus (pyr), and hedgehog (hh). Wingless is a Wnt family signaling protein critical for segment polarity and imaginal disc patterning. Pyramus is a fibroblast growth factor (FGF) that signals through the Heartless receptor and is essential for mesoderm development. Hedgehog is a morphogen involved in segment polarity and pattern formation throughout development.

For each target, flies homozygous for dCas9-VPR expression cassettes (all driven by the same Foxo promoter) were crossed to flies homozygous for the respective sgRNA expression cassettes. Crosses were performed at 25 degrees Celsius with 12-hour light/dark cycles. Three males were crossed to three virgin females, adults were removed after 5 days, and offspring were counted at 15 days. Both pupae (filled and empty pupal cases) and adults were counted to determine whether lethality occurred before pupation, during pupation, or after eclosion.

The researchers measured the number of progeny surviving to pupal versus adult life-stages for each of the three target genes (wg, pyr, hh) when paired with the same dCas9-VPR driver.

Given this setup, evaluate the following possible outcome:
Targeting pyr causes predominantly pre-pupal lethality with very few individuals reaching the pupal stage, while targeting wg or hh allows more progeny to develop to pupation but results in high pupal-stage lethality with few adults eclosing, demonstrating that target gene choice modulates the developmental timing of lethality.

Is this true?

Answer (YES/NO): NO